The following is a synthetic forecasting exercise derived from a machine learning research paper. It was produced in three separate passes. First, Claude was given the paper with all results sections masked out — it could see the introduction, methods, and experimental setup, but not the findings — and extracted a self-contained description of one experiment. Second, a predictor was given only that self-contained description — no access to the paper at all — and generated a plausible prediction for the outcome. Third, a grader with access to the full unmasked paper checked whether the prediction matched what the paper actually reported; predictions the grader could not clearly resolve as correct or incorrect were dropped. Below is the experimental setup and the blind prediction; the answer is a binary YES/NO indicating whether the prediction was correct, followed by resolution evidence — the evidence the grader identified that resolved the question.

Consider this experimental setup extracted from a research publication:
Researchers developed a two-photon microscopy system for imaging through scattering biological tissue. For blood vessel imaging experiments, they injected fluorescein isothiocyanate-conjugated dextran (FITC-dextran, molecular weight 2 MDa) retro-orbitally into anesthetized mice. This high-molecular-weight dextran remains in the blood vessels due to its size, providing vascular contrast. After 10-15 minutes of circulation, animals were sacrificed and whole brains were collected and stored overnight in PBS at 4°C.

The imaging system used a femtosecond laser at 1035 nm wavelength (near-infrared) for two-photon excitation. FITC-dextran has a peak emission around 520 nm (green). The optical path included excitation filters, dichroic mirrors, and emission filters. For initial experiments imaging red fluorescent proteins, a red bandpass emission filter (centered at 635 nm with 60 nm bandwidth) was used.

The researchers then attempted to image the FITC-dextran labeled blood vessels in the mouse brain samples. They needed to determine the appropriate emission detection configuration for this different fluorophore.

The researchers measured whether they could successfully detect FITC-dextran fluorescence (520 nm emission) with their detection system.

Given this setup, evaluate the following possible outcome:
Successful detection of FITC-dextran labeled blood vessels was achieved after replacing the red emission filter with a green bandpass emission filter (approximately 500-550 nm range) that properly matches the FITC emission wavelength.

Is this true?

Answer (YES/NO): NO